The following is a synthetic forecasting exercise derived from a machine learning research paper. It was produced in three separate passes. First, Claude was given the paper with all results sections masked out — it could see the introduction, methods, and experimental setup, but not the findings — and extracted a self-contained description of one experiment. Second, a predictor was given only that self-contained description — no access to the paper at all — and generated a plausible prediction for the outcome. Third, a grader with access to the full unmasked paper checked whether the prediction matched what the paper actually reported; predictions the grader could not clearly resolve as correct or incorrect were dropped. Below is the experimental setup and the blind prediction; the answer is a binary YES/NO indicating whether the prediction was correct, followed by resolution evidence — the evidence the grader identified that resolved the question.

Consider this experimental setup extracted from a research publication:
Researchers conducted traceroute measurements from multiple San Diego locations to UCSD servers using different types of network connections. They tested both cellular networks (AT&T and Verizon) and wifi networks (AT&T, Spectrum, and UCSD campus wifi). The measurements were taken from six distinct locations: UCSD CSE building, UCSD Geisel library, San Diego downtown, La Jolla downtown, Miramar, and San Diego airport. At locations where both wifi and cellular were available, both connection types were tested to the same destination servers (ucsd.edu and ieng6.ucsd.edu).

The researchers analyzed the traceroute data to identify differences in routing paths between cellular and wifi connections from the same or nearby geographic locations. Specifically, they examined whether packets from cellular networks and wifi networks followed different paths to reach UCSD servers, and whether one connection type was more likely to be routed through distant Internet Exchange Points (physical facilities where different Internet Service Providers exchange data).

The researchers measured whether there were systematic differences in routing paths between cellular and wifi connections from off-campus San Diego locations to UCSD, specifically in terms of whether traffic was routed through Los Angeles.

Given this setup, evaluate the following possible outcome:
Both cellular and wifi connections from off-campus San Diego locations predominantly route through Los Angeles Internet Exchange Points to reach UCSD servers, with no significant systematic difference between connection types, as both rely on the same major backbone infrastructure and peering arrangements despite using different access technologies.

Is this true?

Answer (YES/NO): YES